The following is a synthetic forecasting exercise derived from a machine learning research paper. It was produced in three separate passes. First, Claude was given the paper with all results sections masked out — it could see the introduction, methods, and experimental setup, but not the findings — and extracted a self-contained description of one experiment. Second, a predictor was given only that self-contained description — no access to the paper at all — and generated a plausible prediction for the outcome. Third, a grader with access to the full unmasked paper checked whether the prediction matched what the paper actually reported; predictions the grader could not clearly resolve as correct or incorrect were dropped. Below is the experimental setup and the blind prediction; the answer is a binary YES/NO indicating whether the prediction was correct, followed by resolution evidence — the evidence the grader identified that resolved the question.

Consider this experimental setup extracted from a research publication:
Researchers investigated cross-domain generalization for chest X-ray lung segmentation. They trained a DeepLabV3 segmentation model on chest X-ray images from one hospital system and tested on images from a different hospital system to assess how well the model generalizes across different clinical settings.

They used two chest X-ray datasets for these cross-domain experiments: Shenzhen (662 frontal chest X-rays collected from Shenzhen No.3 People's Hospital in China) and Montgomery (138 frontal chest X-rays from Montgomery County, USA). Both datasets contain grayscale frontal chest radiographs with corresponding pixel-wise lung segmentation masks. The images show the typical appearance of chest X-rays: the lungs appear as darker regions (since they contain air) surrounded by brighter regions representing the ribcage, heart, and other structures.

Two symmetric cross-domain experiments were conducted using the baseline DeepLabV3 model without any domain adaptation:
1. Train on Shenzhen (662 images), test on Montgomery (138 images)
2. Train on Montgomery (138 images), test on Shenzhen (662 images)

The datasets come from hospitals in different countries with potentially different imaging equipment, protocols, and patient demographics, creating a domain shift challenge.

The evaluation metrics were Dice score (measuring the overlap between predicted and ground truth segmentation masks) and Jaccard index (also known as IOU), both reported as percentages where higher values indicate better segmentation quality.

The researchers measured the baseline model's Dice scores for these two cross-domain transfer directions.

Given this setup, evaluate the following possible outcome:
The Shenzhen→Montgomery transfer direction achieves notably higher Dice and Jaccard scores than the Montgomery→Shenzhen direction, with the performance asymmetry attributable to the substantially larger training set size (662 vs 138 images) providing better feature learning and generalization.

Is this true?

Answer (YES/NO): NO